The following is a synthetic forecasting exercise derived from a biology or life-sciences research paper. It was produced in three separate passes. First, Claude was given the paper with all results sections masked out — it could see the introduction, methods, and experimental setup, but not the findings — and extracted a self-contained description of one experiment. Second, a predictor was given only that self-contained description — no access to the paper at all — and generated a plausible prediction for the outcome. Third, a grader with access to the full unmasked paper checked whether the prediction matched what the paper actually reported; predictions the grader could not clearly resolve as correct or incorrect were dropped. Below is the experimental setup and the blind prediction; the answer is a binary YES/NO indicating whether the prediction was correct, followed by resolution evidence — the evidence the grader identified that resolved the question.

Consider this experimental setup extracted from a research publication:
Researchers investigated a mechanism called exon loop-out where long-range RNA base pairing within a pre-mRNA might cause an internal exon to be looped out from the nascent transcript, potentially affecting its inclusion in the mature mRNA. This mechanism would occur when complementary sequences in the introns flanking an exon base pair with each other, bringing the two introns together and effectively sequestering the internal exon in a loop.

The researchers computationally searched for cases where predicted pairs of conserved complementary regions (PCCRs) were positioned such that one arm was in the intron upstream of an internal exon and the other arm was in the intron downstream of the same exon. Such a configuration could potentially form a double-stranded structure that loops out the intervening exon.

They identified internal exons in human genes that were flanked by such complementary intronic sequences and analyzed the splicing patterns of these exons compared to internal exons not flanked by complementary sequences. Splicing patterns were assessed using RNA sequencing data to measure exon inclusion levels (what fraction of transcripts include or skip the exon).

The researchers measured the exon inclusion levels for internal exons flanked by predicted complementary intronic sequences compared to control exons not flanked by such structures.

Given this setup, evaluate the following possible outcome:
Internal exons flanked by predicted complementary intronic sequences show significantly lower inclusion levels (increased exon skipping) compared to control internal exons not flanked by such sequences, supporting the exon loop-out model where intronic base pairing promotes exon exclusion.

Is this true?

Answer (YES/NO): YES